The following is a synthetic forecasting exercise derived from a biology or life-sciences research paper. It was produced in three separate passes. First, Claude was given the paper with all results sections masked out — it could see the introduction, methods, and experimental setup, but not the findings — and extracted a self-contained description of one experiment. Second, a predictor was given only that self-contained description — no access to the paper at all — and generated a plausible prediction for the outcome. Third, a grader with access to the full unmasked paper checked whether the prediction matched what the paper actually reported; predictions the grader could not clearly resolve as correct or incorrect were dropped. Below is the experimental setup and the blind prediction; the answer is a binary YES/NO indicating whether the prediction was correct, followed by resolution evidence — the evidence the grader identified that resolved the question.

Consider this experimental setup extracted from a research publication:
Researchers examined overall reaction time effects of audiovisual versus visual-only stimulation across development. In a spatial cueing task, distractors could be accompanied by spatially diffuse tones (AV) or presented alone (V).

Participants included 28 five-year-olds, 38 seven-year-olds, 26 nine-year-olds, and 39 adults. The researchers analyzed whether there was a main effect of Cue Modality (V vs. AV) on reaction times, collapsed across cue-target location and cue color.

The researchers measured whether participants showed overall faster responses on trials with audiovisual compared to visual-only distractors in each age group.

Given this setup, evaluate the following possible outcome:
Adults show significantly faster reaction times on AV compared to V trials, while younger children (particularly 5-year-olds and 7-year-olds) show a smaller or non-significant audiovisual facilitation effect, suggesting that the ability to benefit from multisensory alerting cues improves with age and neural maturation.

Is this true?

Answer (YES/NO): NO